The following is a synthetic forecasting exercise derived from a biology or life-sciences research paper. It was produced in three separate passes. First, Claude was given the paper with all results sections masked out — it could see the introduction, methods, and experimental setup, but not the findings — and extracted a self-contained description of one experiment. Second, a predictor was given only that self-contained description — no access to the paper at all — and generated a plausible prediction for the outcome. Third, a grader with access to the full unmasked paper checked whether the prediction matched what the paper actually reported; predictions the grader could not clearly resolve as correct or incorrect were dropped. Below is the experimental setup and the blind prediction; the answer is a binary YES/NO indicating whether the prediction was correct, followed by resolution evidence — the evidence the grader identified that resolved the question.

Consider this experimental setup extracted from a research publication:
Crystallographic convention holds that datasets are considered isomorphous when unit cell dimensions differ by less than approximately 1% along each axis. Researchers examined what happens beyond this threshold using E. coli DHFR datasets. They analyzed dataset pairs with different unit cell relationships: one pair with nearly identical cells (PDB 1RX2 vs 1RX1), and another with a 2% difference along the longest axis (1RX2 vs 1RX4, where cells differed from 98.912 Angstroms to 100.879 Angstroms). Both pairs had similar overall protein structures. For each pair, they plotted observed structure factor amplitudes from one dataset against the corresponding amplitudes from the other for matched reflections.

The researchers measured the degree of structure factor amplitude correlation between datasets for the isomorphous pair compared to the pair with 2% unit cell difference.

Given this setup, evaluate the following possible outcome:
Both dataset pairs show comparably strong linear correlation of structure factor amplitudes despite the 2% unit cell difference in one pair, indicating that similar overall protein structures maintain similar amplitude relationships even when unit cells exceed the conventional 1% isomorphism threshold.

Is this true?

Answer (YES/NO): NO